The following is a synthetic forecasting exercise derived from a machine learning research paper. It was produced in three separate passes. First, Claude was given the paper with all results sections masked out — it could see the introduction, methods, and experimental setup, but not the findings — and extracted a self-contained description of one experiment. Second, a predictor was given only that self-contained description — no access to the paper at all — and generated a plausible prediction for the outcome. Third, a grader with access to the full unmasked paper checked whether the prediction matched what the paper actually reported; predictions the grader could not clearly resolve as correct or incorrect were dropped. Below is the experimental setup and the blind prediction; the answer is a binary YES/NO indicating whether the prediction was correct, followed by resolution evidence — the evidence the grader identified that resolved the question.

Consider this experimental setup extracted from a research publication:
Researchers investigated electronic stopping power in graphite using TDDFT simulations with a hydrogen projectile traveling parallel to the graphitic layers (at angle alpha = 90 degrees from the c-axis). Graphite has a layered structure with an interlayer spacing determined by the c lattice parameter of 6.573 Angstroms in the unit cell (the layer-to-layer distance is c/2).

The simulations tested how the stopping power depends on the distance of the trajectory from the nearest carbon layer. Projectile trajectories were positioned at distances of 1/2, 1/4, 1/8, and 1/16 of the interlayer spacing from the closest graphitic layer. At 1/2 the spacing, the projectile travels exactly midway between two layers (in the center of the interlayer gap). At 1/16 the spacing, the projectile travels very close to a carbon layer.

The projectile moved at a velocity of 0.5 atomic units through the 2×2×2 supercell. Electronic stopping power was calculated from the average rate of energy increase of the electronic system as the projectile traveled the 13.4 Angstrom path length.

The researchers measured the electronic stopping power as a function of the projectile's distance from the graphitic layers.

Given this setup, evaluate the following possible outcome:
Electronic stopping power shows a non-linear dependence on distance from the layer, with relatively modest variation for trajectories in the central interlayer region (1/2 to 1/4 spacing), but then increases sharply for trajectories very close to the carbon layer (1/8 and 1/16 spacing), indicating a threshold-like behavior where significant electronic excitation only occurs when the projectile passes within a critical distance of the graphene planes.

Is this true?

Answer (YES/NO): NO